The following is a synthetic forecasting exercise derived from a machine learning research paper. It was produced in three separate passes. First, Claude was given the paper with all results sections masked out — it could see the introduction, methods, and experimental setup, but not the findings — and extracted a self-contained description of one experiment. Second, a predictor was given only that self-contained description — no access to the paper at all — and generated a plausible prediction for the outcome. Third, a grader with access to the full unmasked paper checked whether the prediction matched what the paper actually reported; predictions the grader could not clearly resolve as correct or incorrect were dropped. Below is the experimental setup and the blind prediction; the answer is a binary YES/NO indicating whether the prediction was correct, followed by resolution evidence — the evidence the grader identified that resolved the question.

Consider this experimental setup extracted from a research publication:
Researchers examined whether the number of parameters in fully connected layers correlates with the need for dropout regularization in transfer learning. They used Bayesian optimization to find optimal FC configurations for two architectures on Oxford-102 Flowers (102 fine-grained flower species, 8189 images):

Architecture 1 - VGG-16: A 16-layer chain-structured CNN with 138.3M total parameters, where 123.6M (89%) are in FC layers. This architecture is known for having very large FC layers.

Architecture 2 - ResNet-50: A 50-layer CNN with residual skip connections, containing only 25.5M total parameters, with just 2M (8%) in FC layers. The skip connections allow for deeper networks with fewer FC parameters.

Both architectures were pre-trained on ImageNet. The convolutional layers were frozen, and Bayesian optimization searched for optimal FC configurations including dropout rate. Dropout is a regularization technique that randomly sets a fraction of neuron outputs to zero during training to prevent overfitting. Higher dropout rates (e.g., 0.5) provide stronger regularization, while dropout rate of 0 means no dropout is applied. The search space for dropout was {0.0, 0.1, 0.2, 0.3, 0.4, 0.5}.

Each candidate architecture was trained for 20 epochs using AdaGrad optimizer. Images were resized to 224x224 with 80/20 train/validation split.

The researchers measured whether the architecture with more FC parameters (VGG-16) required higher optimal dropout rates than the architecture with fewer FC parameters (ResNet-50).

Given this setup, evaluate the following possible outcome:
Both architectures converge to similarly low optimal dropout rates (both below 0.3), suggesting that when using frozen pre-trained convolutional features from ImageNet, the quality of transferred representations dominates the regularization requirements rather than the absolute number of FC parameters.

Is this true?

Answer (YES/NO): NO